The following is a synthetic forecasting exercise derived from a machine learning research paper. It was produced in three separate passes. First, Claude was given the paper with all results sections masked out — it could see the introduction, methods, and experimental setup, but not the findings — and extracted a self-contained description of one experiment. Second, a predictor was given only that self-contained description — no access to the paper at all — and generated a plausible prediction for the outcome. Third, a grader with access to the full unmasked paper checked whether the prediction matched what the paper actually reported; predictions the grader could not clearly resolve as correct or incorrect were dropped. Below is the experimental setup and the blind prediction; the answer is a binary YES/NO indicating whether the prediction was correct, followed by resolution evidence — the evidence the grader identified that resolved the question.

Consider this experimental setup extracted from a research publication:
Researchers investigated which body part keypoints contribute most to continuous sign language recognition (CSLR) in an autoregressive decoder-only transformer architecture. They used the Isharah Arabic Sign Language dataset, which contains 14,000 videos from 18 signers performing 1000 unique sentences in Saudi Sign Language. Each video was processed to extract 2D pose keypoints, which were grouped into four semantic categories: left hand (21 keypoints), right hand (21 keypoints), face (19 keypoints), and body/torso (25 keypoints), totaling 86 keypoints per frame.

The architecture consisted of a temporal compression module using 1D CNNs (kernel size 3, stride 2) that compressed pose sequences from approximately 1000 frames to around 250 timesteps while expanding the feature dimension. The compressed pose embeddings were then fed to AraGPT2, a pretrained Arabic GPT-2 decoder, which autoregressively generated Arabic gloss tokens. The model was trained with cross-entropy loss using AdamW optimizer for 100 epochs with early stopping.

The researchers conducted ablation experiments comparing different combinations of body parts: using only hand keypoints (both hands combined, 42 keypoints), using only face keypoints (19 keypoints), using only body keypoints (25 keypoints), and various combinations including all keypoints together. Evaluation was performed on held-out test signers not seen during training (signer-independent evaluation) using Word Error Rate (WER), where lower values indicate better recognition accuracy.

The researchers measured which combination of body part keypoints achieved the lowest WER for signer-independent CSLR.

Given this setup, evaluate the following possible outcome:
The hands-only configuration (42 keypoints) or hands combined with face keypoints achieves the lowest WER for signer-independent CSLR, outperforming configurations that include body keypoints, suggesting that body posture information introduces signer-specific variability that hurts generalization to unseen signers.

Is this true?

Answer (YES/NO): NO